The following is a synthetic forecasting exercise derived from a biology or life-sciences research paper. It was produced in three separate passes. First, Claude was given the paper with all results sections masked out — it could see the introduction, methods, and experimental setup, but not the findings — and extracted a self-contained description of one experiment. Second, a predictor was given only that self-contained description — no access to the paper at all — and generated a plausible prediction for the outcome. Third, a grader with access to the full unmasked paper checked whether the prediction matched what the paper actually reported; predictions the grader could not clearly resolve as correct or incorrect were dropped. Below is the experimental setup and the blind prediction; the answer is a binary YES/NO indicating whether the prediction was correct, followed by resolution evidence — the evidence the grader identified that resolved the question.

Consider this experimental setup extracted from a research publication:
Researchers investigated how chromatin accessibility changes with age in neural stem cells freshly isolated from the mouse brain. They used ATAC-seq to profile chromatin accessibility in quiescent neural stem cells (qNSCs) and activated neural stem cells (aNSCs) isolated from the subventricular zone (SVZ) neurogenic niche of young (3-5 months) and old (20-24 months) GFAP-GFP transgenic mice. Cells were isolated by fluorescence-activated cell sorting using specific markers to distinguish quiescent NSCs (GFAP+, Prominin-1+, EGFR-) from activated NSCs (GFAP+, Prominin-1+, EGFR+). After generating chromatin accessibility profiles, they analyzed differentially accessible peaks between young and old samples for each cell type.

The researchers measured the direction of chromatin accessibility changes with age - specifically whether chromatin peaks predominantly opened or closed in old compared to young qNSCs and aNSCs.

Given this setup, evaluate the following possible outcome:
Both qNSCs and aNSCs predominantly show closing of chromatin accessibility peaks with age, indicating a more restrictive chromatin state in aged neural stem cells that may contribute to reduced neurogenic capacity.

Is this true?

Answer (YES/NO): NO